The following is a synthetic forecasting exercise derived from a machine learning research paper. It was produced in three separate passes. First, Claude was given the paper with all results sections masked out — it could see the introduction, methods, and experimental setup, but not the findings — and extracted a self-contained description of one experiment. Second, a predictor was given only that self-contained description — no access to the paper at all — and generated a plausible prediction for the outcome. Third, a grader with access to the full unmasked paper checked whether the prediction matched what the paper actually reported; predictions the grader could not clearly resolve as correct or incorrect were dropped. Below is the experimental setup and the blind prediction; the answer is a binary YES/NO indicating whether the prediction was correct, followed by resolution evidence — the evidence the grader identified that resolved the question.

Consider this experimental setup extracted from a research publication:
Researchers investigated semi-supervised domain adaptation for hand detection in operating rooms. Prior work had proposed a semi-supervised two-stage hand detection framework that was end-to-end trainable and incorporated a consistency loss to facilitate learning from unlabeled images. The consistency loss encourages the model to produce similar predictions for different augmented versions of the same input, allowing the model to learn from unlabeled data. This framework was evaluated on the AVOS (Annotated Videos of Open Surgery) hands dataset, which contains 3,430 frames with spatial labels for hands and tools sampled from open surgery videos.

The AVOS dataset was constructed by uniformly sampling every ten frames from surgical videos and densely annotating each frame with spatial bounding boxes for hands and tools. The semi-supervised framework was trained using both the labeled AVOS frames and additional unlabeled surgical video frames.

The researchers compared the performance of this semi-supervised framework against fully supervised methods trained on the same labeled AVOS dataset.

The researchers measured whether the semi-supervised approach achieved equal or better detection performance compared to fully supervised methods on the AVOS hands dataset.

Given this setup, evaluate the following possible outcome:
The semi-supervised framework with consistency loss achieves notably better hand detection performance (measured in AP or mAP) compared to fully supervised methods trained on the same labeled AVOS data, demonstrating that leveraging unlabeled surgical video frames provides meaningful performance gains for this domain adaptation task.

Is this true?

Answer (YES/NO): NO